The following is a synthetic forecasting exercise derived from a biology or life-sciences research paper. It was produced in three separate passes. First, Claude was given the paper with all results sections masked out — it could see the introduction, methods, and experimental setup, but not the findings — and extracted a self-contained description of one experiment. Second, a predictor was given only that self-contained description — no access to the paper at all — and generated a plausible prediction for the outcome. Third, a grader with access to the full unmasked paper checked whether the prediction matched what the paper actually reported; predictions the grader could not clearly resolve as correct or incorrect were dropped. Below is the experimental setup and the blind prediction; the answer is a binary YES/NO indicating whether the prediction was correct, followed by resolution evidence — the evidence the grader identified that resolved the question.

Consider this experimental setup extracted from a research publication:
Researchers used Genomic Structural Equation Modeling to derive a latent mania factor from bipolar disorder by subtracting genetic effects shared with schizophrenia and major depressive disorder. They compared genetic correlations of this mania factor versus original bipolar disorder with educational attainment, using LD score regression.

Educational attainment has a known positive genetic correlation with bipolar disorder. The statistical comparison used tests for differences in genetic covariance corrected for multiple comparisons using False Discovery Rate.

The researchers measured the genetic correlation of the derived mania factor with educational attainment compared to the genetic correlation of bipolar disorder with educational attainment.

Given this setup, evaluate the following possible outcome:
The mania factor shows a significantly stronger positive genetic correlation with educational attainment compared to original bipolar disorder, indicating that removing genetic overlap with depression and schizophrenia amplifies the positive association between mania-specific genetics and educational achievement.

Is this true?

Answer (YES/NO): YES